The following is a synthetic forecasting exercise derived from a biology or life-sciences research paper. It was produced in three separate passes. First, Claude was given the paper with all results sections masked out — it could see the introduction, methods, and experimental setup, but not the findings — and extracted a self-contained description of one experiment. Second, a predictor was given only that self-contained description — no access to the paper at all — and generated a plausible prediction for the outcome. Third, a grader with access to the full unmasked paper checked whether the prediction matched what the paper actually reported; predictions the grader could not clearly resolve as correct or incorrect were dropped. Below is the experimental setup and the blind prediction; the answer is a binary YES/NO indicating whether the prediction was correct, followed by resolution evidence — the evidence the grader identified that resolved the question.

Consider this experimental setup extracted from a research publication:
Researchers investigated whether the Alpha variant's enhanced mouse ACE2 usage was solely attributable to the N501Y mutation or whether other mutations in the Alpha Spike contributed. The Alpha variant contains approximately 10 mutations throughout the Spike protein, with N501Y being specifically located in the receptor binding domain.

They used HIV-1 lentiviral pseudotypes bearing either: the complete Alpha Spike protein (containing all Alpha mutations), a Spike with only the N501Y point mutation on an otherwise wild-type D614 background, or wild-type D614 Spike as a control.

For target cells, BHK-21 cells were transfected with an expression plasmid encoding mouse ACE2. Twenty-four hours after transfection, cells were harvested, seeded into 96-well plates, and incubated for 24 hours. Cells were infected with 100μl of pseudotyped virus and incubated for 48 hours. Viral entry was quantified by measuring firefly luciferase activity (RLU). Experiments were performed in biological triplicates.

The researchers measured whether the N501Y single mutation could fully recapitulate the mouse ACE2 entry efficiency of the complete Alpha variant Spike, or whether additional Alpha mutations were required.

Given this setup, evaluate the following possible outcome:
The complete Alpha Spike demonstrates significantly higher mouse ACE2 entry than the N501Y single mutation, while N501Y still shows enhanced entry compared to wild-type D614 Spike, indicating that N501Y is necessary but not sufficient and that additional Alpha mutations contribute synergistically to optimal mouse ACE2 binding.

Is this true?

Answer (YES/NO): NO